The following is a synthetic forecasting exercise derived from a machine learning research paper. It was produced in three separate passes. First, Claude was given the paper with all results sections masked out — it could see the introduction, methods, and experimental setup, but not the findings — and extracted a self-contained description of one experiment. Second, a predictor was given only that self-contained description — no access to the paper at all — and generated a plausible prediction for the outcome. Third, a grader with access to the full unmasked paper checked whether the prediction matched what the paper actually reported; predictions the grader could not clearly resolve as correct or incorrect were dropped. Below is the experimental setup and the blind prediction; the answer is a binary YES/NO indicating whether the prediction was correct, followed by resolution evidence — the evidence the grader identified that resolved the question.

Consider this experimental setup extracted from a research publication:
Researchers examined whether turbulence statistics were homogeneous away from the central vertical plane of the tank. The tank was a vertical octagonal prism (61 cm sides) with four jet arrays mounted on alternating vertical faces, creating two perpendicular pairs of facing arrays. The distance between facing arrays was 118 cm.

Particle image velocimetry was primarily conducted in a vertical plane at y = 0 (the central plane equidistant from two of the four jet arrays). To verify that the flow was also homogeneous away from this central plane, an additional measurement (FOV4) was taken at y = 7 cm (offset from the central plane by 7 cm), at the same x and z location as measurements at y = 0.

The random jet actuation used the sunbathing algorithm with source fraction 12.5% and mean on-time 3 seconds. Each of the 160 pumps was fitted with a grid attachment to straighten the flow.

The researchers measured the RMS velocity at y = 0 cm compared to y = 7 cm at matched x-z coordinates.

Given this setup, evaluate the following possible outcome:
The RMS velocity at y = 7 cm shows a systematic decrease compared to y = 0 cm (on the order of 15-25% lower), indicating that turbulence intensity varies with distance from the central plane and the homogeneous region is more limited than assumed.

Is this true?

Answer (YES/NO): NO